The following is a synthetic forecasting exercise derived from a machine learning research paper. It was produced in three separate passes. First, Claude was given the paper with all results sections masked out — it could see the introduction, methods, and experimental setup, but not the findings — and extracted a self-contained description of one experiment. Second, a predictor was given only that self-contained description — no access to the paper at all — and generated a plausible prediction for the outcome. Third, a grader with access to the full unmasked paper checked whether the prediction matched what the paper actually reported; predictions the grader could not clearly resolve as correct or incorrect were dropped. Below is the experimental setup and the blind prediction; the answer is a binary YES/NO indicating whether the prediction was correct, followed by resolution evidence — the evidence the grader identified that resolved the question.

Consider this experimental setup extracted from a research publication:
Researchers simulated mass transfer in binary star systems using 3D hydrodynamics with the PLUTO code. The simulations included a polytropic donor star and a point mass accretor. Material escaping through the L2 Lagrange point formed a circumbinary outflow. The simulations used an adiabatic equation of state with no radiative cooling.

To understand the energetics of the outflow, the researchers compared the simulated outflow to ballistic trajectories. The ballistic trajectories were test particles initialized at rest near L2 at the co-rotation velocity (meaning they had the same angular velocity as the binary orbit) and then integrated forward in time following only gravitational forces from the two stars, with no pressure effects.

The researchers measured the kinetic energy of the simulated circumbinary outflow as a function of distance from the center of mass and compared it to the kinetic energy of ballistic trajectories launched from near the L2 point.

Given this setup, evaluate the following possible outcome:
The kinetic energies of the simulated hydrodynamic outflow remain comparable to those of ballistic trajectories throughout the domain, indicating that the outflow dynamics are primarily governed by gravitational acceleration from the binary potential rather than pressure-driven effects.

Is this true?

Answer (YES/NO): NO